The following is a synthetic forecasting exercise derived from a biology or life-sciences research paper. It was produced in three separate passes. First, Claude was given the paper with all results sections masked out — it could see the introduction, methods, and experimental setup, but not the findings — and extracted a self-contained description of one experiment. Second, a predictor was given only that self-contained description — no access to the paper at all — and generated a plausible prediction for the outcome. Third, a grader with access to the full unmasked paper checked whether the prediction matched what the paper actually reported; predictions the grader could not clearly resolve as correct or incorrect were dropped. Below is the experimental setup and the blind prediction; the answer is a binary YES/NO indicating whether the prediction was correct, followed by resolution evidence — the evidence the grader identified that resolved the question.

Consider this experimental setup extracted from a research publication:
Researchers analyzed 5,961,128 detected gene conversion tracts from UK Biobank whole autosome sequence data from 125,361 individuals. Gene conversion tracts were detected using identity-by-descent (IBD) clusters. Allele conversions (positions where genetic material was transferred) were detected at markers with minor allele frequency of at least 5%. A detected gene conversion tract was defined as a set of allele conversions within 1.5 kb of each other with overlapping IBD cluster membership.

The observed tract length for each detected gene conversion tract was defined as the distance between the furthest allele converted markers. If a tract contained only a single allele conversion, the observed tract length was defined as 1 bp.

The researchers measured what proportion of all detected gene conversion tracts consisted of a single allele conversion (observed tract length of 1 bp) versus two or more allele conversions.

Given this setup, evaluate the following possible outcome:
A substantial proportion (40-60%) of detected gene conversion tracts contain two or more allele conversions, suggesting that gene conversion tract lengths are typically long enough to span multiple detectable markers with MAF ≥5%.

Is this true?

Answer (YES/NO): NO